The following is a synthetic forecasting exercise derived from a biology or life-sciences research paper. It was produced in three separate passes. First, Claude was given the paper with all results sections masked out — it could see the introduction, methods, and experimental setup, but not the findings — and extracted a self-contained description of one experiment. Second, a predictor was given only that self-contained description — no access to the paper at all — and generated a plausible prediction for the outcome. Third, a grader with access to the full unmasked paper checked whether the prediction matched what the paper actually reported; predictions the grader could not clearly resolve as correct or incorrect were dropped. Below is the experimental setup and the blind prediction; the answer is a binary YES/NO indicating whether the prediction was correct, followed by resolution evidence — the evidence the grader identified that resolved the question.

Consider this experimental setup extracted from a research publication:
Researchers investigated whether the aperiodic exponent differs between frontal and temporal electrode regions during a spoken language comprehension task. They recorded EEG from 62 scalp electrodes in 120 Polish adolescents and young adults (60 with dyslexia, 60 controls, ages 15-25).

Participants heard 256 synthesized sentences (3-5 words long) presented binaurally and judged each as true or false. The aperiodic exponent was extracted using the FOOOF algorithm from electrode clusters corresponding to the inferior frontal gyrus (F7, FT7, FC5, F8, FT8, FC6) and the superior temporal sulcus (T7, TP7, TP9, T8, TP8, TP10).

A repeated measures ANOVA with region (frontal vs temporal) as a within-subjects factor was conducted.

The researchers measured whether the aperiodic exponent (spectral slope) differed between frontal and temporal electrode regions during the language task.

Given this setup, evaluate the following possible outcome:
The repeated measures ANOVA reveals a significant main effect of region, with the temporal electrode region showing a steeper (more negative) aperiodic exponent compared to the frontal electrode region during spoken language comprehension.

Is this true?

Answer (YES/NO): NO